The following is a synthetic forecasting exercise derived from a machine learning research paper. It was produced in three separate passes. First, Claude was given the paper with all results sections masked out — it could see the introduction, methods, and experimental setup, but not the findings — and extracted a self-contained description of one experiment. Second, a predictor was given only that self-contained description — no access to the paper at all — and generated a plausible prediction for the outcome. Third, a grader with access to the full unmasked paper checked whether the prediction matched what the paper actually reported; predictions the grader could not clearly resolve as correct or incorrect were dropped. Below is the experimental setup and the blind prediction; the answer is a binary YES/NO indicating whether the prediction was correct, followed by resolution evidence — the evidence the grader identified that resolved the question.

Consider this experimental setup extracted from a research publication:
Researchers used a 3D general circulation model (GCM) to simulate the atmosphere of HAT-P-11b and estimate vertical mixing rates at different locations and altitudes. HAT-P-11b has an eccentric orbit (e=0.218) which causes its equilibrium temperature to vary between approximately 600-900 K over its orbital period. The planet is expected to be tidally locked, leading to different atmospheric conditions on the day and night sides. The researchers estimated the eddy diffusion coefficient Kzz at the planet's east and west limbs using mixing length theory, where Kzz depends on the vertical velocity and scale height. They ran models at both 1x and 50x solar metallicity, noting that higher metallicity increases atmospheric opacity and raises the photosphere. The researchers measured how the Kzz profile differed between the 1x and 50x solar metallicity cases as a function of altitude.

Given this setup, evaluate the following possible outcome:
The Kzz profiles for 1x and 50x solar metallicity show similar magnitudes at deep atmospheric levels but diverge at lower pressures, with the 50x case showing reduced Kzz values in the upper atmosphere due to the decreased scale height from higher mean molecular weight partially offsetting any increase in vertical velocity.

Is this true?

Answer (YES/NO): NO